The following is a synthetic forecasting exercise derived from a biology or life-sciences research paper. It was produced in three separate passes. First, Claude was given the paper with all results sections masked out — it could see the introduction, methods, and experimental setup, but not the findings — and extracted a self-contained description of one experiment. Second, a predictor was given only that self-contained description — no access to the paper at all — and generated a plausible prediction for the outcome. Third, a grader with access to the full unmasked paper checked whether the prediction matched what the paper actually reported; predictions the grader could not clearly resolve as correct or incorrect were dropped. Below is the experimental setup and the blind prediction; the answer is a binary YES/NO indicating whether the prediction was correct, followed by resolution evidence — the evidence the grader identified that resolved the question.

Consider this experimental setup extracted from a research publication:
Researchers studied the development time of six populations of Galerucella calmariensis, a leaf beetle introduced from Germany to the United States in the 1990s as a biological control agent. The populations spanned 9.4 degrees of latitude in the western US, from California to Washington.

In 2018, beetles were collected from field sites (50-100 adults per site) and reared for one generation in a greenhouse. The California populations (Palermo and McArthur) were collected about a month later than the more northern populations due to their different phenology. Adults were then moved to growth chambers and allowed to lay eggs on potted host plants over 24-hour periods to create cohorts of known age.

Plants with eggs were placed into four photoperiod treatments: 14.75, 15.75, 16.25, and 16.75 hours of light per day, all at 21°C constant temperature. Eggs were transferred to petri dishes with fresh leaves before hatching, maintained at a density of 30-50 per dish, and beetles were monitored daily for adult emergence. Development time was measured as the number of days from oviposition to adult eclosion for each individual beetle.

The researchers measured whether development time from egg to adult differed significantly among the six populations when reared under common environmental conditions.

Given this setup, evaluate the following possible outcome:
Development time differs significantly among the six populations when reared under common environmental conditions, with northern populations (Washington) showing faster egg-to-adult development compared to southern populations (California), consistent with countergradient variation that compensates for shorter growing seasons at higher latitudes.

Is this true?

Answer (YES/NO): NO